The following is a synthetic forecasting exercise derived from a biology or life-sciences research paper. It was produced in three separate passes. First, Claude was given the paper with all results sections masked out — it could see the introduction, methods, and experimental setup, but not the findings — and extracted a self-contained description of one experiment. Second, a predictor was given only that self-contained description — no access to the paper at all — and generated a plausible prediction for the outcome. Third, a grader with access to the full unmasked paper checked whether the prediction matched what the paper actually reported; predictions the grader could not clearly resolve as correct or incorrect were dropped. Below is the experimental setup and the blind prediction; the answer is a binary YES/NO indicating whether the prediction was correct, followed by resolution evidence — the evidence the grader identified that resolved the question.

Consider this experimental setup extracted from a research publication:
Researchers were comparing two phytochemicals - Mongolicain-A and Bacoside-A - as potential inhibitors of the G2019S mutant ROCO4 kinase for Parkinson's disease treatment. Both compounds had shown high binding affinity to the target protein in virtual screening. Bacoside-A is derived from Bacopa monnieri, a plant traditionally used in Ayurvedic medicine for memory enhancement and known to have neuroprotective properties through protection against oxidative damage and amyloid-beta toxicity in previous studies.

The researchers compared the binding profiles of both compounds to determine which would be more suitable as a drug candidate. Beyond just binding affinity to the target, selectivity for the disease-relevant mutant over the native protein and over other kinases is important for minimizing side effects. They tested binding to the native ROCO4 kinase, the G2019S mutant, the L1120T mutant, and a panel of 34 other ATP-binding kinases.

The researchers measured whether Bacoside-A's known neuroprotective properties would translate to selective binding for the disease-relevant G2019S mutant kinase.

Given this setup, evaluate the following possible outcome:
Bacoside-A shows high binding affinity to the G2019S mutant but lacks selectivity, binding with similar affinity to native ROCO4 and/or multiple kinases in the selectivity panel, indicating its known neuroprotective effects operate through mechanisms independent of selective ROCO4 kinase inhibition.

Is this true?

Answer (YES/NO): YES